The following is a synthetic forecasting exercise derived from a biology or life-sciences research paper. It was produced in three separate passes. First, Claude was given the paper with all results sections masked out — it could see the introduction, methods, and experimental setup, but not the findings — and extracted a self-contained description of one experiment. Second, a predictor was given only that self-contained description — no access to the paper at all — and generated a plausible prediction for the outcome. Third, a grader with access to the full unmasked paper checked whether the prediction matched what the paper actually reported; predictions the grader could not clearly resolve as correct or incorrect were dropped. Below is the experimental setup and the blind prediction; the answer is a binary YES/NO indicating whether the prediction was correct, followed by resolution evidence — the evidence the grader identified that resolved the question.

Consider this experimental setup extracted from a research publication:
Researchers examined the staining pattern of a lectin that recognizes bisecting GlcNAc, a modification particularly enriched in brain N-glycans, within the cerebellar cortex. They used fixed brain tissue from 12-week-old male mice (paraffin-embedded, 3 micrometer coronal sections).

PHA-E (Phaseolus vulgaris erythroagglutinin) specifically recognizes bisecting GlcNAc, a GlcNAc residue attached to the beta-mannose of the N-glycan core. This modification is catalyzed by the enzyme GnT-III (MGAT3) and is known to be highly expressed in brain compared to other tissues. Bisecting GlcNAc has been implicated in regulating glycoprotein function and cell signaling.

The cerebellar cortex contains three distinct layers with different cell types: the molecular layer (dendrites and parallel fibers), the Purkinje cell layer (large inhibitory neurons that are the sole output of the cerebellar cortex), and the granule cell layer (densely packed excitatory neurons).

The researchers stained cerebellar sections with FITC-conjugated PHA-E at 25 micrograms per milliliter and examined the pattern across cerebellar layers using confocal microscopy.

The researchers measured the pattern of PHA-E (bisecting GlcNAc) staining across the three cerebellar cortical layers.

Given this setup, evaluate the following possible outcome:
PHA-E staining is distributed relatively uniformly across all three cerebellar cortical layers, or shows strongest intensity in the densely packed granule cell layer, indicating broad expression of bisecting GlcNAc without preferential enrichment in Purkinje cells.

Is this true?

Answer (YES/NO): NO